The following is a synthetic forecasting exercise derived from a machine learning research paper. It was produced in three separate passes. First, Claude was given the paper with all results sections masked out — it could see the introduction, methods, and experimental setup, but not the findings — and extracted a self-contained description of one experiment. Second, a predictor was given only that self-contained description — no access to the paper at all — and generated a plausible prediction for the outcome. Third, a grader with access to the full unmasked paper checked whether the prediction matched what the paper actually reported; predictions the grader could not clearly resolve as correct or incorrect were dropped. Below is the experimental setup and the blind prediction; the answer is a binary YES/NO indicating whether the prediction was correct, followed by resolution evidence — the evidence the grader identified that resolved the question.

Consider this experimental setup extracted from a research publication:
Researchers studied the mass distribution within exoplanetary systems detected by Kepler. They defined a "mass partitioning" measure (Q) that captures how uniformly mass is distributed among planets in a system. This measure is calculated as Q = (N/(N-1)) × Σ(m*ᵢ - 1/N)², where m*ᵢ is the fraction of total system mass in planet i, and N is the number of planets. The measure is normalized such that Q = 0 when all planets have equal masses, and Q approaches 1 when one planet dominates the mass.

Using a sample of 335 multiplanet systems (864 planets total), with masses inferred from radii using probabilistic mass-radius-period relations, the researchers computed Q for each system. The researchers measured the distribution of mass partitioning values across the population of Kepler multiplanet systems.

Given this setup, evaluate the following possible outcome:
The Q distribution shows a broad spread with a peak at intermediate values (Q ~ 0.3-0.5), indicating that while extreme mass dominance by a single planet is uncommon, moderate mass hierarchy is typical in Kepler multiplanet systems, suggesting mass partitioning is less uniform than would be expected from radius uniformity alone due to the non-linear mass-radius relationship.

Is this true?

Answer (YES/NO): NO